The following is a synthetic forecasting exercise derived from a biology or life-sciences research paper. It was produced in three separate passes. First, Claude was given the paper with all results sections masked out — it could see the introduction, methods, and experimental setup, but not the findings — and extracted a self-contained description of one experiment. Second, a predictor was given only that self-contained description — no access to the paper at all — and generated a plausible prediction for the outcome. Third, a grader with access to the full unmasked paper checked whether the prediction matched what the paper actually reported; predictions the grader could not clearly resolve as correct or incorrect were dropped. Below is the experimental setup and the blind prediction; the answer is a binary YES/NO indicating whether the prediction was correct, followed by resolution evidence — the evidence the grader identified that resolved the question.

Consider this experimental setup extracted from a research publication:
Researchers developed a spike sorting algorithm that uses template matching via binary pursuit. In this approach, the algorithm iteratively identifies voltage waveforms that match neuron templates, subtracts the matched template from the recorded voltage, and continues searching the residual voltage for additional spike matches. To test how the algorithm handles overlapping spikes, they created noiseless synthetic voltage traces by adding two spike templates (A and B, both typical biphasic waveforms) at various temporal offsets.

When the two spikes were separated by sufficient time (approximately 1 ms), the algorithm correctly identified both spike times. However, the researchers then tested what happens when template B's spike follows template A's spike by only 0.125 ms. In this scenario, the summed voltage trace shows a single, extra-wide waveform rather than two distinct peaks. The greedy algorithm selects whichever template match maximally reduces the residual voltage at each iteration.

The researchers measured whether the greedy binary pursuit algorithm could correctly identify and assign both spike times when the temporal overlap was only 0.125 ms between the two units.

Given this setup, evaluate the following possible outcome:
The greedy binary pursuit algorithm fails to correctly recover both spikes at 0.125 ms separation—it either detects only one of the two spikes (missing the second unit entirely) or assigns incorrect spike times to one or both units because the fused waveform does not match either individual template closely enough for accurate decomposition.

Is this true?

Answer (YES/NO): YES